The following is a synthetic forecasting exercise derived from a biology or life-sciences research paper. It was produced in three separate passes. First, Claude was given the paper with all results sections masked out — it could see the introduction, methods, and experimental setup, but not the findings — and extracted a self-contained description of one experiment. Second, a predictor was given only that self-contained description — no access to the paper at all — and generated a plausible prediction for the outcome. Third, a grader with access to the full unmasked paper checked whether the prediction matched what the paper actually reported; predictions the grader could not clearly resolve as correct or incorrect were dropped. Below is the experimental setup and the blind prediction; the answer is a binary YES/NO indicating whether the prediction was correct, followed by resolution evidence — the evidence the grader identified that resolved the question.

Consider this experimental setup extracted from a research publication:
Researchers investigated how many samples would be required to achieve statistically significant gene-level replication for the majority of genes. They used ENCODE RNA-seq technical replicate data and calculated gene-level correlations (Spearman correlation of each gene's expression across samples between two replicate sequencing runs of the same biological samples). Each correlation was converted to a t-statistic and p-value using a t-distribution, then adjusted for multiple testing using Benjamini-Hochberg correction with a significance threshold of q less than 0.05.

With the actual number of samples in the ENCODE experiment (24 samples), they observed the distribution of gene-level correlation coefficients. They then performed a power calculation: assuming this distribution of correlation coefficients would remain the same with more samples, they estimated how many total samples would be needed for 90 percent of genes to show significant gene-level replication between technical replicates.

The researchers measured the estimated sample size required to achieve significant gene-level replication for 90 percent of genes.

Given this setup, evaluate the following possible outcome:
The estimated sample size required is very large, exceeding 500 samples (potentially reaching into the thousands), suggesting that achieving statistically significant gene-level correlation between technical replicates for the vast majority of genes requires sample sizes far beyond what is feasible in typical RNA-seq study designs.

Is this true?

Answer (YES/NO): NO